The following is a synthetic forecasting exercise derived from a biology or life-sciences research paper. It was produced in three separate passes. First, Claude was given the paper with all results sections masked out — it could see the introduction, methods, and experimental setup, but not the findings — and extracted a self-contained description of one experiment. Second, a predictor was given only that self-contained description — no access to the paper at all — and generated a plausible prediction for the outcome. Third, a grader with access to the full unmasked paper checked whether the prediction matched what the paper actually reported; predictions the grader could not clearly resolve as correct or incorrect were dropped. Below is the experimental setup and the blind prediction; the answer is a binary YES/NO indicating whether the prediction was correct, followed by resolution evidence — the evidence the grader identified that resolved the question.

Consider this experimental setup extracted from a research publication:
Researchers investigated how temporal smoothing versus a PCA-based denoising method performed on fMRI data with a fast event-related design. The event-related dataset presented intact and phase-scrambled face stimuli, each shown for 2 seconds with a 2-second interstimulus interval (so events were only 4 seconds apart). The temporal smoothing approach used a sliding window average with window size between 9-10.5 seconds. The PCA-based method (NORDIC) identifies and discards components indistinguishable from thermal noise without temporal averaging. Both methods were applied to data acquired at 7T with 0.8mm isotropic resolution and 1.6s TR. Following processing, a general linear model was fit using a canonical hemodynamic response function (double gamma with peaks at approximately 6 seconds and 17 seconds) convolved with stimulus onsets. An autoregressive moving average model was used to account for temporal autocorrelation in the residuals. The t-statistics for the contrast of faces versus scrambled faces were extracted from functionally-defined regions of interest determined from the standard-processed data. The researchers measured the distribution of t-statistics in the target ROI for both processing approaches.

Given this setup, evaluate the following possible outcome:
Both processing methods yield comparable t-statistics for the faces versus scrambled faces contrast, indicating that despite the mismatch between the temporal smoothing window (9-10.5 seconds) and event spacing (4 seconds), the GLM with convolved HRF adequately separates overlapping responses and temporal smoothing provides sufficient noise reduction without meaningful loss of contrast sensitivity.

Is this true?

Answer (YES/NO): NO